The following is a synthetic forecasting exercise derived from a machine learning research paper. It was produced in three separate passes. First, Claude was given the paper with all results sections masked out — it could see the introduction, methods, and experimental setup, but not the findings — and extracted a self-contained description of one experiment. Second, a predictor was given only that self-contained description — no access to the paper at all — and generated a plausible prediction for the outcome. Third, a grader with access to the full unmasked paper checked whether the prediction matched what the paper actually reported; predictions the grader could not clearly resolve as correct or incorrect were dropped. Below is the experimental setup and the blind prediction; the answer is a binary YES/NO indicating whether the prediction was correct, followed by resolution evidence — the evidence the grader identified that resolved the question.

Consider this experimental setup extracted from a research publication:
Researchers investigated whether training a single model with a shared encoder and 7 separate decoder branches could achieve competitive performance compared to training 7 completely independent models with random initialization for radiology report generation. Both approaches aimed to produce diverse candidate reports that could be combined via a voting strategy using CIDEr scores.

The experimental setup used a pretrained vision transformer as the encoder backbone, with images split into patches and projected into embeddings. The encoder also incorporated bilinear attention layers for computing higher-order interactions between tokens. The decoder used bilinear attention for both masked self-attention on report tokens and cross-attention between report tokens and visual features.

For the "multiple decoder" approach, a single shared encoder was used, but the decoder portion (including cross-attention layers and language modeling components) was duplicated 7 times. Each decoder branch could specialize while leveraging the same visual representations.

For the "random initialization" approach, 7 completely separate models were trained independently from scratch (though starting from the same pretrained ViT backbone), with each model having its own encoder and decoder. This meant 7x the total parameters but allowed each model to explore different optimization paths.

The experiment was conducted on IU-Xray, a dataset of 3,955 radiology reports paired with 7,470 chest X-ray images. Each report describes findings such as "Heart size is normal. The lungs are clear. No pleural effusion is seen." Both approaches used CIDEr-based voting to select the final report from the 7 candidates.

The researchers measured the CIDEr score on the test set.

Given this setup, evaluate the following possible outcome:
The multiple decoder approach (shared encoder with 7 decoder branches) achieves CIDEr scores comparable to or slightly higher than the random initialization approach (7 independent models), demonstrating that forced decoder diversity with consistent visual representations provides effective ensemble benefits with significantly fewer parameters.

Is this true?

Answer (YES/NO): NO